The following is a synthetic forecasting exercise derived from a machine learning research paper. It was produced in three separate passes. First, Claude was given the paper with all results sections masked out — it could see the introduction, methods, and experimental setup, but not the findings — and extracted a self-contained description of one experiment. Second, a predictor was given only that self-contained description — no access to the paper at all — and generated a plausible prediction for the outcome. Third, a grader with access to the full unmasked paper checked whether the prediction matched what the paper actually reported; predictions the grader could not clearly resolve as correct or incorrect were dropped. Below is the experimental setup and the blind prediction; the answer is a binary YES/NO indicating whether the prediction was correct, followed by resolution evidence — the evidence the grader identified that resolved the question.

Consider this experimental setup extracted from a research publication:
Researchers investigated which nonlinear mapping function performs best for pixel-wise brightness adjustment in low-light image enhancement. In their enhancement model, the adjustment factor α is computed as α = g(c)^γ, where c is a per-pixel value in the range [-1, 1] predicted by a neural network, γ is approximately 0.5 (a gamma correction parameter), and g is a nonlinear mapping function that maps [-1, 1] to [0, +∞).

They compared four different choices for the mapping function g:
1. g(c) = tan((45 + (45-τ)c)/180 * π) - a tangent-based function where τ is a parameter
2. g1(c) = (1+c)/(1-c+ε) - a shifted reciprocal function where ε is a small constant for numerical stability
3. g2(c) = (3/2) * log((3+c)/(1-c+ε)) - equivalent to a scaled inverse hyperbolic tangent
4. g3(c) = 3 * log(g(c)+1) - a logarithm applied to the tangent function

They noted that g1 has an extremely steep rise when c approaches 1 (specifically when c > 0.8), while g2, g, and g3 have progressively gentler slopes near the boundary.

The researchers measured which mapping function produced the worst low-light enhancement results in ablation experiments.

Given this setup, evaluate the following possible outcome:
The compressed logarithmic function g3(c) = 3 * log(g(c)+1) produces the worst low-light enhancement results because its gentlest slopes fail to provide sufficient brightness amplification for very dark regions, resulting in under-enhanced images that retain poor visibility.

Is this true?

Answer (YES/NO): NO